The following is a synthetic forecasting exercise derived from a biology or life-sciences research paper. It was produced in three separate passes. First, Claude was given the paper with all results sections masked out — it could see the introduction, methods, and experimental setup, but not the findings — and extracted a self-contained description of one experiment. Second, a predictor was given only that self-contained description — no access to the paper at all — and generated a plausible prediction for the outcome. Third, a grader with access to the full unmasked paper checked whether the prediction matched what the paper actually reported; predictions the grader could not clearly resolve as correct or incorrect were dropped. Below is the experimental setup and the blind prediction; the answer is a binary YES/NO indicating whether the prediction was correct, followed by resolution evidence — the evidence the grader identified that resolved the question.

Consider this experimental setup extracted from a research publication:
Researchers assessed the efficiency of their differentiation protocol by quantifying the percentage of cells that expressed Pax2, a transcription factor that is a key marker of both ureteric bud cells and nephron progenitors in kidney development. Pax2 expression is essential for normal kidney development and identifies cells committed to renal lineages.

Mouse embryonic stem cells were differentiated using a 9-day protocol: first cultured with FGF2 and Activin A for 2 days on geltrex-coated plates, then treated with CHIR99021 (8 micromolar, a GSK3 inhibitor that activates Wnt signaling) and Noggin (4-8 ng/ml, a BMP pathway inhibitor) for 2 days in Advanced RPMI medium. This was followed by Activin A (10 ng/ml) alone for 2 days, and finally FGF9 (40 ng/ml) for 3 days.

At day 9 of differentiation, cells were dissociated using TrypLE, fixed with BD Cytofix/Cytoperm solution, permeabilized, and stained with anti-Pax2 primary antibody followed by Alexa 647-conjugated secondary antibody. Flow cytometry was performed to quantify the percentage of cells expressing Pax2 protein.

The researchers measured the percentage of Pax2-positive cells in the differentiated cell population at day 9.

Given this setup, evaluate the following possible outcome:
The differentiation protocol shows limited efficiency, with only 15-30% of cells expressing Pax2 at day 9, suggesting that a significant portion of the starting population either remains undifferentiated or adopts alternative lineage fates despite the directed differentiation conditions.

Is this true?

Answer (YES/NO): NO